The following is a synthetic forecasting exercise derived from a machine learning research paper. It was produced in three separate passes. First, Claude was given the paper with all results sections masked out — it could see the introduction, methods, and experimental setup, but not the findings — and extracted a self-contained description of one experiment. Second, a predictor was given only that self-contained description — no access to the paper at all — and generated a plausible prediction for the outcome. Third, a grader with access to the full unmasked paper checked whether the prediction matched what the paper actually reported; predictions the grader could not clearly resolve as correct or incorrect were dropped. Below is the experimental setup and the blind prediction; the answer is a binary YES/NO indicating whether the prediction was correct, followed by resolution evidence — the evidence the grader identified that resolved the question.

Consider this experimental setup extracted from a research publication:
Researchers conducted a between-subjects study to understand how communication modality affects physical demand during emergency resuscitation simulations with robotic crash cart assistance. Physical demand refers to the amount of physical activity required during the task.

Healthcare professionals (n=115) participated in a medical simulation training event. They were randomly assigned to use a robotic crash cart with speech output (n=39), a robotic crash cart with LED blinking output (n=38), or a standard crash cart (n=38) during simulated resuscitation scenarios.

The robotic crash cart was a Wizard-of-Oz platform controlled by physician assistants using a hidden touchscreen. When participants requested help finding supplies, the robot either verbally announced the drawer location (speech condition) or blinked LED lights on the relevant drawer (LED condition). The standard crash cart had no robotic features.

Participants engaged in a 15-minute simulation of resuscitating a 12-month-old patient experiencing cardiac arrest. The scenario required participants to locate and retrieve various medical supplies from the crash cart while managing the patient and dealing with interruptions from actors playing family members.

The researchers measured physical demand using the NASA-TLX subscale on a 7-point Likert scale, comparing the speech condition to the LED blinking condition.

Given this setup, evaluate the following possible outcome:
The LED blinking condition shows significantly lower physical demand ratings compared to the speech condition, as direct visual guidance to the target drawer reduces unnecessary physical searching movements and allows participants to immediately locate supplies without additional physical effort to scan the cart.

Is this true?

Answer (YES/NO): NO